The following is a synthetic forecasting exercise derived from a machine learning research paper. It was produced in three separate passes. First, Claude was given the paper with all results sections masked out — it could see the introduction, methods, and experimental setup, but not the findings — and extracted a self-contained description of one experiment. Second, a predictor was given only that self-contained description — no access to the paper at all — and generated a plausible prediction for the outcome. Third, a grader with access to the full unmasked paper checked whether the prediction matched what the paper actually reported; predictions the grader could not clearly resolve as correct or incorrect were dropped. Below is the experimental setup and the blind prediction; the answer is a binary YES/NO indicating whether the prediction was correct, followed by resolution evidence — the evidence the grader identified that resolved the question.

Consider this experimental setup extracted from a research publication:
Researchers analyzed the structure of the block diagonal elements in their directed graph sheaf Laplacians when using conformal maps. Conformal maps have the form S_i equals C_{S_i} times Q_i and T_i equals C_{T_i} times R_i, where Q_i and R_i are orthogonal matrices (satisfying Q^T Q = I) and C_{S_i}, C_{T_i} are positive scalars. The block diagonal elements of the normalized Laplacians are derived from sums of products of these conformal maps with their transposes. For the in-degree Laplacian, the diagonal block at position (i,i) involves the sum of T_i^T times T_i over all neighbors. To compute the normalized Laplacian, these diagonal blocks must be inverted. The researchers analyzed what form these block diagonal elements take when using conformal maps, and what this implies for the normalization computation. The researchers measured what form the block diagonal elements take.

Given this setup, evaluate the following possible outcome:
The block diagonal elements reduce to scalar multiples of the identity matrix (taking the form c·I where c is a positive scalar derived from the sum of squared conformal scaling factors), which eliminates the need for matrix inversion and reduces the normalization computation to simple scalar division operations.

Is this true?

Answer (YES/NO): YES